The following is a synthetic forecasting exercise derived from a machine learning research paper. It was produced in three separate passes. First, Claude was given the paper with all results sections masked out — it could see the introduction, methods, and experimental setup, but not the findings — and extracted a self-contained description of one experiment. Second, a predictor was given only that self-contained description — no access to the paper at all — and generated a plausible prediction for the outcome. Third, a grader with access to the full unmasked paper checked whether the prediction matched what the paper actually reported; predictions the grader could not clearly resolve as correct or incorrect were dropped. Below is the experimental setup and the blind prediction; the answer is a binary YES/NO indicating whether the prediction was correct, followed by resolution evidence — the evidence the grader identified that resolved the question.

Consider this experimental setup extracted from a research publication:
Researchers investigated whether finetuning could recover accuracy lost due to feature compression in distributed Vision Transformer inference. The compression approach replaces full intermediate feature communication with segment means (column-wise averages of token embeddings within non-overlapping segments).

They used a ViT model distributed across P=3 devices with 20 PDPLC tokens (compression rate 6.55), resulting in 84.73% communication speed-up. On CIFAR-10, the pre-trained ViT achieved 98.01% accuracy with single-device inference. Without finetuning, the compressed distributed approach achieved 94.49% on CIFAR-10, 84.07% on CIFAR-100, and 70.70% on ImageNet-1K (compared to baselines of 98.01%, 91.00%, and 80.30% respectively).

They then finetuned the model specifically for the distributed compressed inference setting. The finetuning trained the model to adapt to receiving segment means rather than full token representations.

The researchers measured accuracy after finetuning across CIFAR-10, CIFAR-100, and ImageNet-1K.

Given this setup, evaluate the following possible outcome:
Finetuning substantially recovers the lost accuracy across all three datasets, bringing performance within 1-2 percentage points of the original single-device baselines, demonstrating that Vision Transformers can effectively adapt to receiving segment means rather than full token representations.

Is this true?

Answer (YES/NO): NO